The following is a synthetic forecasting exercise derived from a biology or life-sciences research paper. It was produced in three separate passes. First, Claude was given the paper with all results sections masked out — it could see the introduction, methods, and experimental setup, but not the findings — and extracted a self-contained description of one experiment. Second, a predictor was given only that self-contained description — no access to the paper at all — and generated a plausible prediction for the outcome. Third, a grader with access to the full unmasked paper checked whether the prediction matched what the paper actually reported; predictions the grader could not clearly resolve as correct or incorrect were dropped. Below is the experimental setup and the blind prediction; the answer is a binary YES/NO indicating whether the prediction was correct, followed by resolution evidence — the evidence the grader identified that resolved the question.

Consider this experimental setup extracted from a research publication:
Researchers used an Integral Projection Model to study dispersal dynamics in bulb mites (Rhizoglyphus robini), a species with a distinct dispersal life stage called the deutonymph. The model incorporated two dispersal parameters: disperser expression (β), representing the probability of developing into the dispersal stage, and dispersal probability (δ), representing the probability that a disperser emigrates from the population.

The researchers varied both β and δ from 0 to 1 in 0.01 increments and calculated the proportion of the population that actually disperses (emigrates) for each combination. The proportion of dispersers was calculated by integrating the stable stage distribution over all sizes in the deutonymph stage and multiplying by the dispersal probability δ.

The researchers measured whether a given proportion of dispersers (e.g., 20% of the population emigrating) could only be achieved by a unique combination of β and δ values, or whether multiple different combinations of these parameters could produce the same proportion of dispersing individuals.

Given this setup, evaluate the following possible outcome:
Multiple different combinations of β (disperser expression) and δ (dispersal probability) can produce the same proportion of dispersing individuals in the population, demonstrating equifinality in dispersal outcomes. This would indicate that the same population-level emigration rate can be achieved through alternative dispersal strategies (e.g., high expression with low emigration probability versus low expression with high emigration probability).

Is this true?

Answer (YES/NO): YES